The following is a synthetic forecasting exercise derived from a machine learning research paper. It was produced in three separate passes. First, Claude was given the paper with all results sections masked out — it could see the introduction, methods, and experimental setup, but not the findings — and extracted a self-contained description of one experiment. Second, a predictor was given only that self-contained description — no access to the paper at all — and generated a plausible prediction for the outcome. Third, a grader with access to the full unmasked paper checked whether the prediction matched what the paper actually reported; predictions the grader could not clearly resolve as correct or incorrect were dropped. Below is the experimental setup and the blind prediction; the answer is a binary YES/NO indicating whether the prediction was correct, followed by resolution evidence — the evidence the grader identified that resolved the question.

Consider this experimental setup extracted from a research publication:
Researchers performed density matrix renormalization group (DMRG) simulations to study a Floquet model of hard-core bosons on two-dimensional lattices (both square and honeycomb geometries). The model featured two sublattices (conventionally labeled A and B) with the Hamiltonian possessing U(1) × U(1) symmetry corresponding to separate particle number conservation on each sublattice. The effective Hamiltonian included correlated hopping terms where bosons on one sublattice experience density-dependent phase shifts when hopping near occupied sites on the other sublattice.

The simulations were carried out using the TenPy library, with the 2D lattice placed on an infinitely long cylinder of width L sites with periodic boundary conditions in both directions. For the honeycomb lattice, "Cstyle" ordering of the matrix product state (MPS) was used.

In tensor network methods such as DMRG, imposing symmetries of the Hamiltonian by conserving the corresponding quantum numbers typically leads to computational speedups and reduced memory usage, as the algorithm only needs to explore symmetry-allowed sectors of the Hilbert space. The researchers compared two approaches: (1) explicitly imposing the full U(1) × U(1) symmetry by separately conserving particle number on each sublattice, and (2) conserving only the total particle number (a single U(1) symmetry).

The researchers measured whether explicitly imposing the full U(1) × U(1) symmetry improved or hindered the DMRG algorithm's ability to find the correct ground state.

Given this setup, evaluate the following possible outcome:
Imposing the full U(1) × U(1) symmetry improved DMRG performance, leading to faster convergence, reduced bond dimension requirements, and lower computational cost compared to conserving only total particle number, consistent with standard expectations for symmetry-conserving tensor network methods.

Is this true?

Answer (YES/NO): NO